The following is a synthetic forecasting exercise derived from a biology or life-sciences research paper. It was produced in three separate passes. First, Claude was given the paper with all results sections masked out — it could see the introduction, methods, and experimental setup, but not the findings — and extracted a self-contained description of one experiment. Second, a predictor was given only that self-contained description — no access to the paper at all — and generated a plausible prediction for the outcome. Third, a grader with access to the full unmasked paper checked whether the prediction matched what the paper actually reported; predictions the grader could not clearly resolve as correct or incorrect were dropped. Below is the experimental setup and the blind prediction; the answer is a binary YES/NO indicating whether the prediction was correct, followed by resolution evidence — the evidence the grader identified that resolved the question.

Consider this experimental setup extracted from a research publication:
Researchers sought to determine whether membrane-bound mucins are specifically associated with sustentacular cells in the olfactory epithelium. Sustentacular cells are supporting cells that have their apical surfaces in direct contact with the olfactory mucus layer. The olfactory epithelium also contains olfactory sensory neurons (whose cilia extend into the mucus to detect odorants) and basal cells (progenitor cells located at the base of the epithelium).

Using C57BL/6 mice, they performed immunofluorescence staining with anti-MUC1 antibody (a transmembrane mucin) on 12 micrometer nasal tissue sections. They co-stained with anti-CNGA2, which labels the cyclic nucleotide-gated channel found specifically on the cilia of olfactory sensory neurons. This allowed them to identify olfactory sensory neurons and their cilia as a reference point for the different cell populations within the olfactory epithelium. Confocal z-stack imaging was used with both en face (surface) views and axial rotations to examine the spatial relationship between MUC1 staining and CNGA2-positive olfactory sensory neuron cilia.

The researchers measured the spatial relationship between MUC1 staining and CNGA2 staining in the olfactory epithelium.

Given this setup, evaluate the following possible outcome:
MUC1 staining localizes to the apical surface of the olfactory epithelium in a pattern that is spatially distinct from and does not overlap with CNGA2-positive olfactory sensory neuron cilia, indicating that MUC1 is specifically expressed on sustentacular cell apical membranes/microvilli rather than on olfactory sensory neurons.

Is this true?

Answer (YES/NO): YES